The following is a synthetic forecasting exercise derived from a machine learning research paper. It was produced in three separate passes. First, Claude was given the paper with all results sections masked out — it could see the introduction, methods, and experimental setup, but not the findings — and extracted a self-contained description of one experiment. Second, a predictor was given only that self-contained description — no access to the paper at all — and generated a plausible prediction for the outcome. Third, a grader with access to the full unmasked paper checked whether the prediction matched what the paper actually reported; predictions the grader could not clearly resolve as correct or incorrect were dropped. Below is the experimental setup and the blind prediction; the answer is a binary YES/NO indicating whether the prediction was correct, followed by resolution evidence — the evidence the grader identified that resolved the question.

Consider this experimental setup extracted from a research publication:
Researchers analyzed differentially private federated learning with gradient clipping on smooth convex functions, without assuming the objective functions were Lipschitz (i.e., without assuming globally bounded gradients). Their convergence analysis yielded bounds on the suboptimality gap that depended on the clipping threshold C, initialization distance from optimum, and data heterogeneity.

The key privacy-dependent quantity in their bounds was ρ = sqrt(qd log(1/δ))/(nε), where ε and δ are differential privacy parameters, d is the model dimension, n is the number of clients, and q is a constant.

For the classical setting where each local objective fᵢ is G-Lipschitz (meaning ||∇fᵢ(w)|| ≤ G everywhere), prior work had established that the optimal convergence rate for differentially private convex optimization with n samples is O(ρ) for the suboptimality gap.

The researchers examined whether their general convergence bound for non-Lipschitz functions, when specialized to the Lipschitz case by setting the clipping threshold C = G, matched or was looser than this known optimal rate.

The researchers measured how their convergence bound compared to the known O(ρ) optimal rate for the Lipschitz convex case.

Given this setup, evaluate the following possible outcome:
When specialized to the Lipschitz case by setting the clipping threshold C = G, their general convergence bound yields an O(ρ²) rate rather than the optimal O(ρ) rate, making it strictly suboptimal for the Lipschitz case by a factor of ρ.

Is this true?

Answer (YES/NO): NO